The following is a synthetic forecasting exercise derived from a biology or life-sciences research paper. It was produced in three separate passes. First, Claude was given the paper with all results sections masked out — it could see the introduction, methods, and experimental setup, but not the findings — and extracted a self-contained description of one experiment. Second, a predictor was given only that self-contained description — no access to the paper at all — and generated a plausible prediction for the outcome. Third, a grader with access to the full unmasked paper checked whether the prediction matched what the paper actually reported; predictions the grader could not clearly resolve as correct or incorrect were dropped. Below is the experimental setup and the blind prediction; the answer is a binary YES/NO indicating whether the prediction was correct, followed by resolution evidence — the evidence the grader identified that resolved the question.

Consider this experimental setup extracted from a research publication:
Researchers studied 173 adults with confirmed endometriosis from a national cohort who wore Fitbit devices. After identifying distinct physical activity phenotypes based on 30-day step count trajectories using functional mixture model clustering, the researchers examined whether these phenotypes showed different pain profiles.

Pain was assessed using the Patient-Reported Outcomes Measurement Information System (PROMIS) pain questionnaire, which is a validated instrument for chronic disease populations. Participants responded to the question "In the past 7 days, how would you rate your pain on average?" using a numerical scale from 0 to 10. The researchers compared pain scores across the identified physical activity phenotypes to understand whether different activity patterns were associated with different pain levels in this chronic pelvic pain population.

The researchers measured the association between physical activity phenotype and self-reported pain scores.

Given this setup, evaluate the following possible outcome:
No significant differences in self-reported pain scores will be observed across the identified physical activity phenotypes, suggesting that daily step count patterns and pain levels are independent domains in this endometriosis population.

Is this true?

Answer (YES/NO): NO